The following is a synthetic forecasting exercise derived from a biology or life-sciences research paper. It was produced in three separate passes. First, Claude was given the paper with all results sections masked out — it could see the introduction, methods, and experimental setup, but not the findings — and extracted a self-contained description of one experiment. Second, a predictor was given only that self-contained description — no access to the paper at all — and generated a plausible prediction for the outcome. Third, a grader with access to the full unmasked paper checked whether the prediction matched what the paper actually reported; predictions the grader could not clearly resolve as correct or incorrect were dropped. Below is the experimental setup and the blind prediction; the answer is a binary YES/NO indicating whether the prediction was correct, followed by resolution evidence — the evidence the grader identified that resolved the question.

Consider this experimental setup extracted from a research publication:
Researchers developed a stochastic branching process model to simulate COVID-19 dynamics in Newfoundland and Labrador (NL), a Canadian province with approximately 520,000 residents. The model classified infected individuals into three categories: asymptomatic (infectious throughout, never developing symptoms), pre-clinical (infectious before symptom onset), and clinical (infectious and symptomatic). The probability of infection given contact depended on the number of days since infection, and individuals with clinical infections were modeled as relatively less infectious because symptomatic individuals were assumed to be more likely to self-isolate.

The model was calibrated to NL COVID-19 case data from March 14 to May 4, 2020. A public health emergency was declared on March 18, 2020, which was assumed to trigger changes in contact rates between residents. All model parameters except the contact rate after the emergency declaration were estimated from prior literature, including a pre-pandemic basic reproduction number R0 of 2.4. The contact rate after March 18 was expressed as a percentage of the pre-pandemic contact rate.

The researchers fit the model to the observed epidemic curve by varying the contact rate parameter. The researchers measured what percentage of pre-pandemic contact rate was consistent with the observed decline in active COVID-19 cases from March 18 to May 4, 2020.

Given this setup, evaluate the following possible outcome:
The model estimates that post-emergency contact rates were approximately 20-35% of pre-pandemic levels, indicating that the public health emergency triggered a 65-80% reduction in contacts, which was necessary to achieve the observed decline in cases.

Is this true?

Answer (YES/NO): YES